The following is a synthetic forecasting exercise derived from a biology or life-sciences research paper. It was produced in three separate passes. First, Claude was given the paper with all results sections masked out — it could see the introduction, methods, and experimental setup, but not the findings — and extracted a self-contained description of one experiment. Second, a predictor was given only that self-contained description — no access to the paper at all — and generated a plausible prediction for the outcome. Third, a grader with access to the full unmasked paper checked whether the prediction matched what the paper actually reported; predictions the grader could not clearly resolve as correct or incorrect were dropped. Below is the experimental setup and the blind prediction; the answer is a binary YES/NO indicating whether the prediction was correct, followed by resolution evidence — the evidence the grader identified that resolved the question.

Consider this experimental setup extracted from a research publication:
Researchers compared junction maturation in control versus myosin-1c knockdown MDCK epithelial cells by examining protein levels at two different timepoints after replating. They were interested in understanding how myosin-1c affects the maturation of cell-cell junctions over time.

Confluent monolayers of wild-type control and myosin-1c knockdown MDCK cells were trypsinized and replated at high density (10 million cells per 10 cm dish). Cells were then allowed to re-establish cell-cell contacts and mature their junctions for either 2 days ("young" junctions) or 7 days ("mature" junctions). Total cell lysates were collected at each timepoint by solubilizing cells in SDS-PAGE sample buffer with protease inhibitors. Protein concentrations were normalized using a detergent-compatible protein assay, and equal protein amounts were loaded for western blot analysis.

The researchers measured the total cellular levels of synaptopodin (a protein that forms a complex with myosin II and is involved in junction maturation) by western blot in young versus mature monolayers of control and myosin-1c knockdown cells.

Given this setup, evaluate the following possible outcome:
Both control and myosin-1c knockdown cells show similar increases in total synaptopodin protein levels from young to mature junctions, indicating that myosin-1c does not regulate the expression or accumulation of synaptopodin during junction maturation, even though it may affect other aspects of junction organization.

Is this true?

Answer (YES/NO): NO